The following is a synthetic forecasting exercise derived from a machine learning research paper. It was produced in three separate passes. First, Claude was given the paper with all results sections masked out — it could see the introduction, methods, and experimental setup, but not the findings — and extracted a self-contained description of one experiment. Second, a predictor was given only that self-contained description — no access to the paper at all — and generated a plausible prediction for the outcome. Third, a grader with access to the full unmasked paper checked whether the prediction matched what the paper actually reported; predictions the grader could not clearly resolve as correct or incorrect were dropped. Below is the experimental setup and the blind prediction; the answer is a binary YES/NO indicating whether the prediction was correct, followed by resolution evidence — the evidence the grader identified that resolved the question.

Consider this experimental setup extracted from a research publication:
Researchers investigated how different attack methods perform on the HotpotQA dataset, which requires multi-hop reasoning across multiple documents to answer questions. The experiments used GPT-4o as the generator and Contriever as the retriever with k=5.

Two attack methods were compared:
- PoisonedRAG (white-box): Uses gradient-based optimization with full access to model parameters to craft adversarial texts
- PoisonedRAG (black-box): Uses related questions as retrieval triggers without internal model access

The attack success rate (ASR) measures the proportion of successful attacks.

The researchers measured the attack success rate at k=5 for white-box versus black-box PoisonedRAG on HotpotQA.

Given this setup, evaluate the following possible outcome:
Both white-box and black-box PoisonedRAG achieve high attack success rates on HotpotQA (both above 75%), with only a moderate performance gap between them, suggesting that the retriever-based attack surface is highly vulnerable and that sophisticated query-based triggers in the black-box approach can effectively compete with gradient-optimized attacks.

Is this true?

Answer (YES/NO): NO